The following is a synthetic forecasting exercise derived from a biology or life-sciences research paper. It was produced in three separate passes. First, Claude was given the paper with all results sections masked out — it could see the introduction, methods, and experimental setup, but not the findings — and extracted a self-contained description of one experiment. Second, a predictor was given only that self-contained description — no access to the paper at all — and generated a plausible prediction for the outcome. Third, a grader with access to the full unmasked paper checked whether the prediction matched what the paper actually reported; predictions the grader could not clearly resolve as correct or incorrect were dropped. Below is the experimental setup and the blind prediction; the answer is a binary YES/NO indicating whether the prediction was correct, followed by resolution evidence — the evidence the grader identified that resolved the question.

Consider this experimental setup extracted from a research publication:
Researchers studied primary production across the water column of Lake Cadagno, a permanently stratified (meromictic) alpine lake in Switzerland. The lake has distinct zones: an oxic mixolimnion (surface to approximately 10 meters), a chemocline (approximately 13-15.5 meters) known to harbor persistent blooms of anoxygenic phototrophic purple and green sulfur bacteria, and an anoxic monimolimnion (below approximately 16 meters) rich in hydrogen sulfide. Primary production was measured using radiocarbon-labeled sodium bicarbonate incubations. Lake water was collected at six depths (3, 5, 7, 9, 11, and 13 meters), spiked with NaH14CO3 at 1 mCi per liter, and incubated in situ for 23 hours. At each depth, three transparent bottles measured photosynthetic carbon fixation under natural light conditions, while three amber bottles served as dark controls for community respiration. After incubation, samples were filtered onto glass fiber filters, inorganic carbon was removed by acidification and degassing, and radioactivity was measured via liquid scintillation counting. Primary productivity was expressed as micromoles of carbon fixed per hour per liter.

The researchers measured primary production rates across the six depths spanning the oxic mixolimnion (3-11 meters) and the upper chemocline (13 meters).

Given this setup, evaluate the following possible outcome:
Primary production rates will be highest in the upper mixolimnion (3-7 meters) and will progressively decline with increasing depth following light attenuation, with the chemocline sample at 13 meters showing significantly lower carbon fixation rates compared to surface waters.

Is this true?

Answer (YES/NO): NO